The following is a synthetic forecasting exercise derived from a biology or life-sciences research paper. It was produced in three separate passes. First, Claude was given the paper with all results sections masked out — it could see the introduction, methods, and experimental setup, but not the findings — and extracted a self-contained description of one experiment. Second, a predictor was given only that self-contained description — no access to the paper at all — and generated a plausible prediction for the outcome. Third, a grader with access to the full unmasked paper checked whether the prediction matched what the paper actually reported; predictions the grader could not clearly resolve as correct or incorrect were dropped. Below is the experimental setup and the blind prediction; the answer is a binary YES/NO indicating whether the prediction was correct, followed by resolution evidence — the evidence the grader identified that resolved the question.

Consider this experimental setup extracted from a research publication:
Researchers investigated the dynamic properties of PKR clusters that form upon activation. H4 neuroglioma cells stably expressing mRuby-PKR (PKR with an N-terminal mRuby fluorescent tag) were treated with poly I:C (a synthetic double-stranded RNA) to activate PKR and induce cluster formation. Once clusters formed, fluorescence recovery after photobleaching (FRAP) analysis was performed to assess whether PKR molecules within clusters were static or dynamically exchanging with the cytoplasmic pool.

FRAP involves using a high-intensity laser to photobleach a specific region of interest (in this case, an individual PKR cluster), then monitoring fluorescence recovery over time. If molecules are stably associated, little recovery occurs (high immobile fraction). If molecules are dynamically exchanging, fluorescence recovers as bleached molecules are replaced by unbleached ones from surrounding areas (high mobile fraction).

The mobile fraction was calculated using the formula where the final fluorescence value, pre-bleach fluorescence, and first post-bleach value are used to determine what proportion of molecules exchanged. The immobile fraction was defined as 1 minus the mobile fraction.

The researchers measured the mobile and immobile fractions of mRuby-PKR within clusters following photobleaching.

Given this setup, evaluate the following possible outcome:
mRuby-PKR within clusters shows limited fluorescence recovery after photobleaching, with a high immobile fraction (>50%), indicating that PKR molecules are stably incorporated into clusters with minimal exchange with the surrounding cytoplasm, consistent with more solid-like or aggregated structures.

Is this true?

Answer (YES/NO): NO